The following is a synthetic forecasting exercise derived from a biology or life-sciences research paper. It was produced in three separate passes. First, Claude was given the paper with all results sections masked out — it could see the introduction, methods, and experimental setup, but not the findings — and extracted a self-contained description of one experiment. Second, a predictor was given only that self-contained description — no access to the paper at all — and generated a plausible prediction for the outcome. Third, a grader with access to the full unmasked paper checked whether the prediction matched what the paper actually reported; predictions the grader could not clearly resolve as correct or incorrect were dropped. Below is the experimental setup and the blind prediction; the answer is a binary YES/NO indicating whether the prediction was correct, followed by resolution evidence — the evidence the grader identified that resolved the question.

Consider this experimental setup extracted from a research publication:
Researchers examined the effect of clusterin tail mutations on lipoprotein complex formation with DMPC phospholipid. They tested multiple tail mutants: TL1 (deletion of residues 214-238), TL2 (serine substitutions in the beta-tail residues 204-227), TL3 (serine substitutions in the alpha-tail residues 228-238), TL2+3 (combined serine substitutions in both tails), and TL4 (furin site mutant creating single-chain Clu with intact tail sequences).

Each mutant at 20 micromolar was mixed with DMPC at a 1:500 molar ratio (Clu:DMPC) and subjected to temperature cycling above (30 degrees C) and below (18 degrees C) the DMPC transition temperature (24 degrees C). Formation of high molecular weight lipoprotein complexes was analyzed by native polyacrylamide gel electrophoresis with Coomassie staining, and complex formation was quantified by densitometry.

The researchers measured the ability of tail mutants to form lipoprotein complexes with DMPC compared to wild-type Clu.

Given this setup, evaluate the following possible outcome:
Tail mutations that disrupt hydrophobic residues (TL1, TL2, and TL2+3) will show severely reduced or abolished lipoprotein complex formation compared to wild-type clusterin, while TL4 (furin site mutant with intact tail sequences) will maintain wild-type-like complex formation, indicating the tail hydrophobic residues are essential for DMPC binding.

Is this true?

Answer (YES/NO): YES